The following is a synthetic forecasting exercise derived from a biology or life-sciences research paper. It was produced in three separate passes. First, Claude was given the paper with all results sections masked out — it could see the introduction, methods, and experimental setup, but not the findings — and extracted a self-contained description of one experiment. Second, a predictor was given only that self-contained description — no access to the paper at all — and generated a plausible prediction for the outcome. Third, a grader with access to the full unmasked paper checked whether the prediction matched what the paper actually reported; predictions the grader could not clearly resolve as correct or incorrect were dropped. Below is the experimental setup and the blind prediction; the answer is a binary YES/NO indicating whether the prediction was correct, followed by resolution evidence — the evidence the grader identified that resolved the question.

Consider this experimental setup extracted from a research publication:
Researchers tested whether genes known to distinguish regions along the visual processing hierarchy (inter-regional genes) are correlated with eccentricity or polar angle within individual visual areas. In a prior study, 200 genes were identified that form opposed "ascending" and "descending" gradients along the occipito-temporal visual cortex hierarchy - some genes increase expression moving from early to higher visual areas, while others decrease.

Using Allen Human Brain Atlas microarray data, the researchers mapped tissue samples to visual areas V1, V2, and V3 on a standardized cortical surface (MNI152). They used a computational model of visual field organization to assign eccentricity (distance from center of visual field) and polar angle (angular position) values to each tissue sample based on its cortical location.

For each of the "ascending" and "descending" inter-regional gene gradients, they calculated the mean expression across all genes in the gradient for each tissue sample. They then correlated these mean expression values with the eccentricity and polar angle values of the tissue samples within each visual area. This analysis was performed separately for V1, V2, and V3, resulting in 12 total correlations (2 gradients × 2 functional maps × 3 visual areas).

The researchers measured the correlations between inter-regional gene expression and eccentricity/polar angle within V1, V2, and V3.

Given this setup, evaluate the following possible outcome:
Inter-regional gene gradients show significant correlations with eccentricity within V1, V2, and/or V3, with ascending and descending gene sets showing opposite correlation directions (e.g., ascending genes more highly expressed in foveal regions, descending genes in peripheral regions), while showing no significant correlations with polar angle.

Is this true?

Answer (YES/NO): NO